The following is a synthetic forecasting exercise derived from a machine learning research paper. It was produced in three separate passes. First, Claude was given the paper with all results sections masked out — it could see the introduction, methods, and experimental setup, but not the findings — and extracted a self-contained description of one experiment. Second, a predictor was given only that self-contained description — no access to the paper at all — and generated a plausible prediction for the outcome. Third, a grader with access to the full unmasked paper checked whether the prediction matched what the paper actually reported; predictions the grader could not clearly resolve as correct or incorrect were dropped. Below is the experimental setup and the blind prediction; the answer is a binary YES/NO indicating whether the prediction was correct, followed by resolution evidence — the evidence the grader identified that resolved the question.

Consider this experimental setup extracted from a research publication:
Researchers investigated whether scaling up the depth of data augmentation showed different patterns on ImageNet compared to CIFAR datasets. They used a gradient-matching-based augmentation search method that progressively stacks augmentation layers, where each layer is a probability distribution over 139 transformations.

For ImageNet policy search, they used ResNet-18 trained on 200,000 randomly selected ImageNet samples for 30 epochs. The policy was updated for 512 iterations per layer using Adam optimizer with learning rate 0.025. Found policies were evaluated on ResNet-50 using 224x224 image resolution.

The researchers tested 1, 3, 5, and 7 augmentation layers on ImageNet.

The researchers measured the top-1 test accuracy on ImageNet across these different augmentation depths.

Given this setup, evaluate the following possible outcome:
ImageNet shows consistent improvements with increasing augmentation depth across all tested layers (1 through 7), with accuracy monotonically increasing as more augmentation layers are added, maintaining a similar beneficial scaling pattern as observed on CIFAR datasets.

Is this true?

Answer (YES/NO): NO